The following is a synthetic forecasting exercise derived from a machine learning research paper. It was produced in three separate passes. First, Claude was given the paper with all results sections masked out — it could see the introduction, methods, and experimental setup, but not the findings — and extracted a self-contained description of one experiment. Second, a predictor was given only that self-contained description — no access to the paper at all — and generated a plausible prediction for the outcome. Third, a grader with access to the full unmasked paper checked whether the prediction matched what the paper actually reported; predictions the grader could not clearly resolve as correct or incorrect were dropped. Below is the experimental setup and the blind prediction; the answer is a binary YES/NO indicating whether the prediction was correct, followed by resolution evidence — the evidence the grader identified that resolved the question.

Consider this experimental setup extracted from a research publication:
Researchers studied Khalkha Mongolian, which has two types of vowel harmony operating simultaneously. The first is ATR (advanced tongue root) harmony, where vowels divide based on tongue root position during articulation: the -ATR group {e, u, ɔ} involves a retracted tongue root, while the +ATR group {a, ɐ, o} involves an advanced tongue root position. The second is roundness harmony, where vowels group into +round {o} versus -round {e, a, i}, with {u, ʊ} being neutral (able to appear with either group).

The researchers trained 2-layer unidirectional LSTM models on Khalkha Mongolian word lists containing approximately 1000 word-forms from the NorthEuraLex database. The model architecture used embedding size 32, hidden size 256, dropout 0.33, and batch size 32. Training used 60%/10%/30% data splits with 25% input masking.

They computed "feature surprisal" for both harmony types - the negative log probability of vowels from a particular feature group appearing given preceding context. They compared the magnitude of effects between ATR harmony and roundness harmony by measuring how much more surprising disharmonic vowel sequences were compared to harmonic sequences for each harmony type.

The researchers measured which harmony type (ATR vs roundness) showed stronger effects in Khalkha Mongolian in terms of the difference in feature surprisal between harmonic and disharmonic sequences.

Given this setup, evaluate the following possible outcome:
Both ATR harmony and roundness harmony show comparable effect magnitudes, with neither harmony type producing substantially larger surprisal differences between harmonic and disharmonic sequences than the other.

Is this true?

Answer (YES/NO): NO